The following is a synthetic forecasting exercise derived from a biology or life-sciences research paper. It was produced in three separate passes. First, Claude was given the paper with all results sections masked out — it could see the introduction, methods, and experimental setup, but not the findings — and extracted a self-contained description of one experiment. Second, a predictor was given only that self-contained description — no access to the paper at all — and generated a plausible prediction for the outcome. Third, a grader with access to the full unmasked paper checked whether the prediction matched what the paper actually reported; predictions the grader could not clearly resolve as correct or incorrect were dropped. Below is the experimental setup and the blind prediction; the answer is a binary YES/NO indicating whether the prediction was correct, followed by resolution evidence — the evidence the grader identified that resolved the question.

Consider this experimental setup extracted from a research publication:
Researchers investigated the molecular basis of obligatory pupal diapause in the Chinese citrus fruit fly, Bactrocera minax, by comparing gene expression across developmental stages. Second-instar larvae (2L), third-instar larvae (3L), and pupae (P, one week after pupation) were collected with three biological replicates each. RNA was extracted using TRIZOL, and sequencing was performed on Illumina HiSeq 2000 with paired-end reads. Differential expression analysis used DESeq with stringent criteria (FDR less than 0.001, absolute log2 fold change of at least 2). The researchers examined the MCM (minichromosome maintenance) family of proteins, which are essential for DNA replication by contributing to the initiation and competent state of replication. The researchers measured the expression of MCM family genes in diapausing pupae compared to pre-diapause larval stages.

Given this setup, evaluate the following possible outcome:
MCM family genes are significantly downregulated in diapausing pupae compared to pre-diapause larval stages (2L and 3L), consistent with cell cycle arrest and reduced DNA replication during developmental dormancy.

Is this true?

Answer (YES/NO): YES